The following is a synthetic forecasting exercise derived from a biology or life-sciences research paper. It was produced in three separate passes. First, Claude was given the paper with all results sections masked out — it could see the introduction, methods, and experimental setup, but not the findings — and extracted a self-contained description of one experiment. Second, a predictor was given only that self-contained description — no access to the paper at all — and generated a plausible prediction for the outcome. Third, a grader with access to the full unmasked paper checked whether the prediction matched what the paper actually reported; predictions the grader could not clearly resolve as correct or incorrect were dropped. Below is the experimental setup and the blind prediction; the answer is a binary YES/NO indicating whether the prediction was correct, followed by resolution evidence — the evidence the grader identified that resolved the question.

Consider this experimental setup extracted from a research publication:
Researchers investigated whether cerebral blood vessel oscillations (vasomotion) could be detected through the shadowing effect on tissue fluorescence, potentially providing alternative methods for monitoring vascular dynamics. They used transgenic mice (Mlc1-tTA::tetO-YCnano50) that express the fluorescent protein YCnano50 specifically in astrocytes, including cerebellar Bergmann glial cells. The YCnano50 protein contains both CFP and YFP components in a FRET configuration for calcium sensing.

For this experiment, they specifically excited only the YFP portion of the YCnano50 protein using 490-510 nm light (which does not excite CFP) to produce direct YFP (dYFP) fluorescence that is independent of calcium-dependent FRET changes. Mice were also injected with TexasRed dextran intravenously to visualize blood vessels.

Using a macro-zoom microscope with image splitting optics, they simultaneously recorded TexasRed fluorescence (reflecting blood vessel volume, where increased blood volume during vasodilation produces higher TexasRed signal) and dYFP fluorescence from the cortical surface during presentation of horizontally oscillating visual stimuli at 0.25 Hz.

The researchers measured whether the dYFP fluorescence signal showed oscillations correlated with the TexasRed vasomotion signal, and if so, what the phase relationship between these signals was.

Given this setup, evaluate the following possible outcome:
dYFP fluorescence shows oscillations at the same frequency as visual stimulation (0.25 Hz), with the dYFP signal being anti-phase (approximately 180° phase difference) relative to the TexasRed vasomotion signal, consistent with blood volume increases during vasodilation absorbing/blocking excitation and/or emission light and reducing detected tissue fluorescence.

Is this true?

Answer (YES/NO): YES